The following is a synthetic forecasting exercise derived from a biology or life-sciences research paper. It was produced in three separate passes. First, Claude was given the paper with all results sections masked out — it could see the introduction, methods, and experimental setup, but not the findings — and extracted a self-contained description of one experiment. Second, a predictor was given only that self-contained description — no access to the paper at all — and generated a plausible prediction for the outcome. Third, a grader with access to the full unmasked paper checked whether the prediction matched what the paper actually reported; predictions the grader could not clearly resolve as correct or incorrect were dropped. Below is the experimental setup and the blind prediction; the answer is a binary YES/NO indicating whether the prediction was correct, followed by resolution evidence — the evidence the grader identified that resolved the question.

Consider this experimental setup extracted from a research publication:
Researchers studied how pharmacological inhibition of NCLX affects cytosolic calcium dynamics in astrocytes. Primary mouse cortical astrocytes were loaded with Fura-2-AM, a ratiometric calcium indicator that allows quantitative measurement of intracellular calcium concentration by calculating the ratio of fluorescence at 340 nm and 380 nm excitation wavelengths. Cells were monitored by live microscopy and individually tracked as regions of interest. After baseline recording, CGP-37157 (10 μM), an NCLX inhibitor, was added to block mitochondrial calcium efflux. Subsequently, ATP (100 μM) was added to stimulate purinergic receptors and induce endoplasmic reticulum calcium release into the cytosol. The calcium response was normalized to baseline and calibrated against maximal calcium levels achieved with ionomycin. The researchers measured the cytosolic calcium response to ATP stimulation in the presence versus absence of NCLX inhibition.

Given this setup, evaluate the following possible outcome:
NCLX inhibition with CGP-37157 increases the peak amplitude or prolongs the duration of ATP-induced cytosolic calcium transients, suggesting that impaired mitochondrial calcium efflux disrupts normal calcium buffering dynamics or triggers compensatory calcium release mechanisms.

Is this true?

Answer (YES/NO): NO